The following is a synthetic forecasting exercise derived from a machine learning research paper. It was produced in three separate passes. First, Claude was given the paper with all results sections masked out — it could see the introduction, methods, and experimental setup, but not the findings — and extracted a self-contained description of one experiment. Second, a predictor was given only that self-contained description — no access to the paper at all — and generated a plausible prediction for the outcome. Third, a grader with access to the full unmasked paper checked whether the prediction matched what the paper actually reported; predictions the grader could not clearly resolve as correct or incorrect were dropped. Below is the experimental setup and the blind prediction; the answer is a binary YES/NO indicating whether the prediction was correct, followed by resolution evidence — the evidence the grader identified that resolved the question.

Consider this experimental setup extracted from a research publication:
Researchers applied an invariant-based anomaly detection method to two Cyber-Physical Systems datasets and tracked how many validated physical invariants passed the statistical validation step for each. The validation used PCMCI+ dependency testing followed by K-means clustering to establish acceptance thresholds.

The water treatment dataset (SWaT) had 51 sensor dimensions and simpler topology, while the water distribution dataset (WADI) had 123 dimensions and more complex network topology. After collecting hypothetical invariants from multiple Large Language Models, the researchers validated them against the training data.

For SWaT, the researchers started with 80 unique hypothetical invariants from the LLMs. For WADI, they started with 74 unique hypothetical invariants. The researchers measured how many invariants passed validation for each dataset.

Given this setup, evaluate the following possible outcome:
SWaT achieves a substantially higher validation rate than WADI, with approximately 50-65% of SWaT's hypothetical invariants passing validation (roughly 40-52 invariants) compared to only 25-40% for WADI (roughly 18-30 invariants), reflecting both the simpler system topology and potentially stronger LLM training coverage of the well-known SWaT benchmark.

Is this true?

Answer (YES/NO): NO